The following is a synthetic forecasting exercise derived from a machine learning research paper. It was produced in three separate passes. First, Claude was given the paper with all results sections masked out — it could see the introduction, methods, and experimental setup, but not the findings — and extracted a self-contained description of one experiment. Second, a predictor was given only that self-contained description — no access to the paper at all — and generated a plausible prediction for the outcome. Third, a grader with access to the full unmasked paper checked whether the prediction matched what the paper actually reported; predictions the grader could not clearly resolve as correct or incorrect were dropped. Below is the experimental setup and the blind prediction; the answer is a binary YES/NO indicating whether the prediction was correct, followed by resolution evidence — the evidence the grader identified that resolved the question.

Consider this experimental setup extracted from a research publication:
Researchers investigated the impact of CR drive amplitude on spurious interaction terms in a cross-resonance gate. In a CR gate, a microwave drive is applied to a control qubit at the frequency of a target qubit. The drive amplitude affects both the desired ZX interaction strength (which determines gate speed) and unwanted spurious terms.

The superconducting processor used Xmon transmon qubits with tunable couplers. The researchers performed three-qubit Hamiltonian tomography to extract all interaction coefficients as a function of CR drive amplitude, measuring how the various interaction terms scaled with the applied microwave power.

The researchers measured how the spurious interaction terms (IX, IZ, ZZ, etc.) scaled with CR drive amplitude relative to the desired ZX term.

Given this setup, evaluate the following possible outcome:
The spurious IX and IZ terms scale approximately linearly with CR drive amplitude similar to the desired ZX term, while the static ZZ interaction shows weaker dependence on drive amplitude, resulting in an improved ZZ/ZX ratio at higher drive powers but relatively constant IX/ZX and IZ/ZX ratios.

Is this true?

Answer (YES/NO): NO